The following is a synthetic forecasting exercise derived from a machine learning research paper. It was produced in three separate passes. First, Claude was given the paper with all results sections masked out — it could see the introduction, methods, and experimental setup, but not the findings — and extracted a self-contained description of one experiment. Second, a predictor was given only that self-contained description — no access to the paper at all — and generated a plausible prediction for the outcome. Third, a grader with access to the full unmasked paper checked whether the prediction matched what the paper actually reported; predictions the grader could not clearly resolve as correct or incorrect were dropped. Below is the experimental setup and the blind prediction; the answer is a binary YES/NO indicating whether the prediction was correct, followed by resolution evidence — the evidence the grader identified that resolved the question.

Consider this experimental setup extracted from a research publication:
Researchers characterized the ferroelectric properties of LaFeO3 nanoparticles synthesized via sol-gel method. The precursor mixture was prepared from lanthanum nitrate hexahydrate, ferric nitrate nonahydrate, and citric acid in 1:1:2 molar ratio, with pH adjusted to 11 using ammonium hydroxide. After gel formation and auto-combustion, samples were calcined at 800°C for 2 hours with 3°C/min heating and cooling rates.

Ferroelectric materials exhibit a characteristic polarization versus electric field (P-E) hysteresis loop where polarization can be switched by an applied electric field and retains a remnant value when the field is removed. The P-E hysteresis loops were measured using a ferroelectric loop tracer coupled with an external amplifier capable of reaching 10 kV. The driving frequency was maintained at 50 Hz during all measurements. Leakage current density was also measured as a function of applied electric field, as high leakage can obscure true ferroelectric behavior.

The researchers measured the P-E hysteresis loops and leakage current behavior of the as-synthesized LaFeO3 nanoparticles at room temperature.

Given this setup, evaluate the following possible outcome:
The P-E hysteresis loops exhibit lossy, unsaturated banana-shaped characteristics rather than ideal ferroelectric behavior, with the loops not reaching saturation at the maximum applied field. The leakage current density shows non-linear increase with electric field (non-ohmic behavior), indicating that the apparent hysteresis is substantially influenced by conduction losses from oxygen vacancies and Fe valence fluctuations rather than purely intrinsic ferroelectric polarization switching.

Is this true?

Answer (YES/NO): NO